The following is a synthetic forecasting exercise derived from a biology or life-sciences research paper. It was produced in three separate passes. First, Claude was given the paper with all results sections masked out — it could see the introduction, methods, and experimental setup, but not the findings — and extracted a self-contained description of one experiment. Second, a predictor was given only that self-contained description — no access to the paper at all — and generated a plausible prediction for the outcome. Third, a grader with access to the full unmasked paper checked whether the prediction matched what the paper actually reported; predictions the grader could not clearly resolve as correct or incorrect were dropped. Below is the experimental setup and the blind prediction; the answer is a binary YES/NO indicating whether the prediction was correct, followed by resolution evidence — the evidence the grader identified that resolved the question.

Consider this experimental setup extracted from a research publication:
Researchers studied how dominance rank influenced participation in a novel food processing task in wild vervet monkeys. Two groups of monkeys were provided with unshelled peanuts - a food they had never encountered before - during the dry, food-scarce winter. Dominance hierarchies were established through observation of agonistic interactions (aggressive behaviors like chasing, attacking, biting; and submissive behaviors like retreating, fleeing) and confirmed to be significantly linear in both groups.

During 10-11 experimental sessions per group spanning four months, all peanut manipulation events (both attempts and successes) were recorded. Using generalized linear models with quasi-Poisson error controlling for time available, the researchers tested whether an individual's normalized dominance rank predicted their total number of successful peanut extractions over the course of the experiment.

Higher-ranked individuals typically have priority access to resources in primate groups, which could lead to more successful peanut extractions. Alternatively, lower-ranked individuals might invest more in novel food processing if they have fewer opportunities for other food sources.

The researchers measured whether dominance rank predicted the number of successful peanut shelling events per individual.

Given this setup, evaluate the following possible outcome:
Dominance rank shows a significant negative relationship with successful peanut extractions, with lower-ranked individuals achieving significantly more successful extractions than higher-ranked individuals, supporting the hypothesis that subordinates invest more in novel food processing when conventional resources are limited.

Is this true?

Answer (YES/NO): NO